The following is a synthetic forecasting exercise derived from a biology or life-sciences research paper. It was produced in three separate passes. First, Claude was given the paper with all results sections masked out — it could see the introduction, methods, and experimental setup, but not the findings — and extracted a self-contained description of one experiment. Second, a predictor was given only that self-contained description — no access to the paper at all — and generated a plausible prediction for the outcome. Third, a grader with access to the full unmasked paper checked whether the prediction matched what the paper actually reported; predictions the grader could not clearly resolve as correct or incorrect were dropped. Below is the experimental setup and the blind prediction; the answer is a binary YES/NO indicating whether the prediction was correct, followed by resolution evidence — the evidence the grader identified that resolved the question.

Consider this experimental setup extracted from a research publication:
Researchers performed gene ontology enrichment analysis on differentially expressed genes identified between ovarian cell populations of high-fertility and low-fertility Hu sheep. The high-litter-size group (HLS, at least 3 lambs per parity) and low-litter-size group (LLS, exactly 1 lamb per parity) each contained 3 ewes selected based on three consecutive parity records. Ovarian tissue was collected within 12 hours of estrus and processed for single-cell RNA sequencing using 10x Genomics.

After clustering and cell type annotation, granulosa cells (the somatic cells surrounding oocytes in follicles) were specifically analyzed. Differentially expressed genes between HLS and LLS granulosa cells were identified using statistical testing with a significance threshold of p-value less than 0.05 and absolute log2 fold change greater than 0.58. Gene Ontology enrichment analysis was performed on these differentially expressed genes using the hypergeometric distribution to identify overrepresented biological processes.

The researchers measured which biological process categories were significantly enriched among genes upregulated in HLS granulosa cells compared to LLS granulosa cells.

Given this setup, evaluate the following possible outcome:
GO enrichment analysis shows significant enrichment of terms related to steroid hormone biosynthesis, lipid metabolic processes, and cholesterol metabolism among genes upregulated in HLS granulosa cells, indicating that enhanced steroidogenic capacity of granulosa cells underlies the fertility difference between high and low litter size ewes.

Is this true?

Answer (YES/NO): NO